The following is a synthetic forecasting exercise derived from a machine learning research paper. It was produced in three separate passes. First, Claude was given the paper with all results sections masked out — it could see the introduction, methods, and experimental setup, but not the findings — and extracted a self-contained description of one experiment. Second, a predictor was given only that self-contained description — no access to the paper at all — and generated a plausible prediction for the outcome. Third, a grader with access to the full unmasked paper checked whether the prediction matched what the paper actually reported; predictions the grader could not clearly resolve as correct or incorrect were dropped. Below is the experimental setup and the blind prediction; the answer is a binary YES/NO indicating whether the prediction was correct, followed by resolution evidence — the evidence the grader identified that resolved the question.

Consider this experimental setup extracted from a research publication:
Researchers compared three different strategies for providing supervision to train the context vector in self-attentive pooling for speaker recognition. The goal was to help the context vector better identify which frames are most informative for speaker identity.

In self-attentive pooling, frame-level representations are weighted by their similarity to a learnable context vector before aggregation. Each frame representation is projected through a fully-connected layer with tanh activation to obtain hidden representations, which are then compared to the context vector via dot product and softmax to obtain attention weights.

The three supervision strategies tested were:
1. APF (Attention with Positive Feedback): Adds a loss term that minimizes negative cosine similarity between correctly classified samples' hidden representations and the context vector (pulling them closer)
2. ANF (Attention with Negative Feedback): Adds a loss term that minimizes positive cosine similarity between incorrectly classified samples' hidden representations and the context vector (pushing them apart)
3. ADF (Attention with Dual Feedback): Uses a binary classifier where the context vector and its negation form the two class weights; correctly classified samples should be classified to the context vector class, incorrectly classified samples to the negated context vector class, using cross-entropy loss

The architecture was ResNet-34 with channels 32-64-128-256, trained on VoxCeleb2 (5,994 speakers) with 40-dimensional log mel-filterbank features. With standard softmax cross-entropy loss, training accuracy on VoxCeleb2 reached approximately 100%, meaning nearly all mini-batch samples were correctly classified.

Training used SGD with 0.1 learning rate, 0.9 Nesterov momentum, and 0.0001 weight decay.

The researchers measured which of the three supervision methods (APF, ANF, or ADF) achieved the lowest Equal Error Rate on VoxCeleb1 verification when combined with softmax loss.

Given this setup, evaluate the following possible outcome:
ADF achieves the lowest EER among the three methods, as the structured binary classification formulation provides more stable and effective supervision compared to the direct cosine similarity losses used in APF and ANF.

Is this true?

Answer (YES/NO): YES